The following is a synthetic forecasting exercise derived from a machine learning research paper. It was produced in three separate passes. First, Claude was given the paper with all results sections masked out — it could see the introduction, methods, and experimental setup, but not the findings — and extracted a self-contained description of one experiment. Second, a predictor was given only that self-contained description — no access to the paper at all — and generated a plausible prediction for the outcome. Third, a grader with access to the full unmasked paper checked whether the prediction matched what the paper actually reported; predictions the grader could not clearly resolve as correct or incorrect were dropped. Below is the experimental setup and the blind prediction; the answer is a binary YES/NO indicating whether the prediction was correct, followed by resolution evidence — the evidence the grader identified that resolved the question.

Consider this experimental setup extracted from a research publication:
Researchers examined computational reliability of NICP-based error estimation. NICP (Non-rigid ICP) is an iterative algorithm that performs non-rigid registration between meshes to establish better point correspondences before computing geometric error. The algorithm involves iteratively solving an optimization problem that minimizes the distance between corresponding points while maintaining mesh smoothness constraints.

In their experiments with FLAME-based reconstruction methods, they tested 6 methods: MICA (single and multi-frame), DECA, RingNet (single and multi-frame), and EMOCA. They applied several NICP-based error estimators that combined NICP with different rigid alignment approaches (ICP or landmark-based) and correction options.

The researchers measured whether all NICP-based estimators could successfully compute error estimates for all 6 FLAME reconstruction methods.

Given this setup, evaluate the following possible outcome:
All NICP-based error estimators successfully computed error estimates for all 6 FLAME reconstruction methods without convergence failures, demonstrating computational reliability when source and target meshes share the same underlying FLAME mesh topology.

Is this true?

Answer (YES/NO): NO